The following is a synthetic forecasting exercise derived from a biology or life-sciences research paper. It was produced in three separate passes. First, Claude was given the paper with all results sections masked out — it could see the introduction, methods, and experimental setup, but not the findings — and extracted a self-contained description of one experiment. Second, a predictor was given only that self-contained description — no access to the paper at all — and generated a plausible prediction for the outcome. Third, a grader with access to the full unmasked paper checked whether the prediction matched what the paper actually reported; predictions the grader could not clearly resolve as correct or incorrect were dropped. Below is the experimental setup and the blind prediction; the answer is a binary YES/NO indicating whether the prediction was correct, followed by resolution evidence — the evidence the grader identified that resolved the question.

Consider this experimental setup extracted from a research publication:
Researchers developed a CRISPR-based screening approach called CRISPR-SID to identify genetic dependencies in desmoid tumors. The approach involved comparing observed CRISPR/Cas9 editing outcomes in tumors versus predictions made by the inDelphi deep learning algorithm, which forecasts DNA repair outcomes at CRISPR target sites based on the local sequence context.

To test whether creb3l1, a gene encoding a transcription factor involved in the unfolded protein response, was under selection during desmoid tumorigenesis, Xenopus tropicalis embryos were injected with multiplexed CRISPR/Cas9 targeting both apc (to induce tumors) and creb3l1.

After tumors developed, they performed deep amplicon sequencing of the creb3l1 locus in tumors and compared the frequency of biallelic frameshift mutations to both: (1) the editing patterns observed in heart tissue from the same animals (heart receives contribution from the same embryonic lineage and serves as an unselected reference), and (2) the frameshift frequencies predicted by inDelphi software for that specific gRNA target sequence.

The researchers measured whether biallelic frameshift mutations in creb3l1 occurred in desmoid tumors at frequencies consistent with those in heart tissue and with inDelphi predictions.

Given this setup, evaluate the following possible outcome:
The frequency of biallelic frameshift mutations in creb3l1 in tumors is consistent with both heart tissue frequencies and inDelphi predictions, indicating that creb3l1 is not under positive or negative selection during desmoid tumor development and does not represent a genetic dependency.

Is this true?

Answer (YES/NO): NO